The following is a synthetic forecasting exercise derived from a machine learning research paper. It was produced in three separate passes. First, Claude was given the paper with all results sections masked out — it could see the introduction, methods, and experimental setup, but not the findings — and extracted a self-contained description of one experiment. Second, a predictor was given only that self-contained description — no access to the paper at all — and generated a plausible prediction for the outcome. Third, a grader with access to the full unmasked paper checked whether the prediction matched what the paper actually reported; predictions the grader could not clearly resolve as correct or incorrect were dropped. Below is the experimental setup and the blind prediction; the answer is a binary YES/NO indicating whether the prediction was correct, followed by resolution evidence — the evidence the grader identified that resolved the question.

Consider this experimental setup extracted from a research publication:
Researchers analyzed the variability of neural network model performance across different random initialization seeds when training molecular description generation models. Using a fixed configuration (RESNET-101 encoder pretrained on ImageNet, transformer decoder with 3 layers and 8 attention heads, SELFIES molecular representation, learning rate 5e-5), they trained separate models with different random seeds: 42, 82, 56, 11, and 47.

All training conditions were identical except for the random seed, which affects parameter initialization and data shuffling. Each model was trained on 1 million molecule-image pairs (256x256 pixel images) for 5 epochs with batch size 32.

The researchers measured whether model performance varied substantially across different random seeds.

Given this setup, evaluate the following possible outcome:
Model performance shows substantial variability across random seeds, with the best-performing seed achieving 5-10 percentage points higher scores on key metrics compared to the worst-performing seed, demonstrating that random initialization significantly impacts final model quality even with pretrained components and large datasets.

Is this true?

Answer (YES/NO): NO